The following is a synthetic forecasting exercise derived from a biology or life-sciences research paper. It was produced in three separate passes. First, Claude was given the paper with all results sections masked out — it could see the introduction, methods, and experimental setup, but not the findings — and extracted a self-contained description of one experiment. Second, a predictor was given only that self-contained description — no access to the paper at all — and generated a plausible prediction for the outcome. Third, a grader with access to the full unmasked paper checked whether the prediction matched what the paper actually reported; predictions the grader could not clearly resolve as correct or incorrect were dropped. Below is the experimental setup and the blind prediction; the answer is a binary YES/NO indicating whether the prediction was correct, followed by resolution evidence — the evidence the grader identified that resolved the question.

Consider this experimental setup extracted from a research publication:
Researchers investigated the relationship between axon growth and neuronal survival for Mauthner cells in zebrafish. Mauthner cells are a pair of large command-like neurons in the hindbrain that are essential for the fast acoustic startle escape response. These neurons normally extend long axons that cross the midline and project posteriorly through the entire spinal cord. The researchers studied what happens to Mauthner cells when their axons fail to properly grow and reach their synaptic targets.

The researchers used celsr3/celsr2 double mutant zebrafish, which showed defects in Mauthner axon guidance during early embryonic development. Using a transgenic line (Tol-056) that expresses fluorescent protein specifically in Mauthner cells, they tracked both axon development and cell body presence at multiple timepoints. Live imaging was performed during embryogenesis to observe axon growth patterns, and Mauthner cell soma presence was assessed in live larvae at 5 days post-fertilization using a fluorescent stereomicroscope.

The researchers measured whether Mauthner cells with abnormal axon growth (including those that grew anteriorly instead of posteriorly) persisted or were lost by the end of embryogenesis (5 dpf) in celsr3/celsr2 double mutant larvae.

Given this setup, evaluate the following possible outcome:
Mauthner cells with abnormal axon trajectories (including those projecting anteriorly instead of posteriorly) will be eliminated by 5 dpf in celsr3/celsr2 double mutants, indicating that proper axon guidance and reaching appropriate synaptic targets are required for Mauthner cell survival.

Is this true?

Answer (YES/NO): YES